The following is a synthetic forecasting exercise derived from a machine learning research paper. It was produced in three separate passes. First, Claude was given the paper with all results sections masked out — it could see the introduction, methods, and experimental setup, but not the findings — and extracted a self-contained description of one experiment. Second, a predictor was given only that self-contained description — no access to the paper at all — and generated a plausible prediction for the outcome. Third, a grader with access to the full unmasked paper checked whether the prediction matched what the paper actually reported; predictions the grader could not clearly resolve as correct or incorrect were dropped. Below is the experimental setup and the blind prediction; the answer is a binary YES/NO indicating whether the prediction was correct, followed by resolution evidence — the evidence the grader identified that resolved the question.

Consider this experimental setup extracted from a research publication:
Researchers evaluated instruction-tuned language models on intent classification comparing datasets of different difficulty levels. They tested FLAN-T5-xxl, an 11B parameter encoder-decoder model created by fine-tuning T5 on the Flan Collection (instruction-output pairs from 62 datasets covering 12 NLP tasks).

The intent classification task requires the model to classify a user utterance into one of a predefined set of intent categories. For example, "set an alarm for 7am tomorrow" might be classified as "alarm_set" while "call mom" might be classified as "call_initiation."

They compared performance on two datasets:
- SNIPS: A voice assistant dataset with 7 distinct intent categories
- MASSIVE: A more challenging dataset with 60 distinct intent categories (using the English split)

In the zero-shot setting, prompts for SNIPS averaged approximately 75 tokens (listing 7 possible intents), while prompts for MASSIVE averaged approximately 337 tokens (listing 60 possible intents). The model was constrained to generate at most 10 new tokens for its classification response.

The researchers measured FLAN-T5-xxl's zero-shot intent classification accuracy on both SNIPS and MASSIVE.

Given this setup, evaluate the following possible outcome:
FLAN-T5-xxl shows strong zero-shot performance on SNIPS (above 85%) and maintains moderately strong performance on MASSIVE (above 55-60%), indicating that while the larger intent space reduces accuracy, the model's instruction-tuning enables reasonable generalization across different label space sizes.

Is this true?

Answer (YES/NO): YES